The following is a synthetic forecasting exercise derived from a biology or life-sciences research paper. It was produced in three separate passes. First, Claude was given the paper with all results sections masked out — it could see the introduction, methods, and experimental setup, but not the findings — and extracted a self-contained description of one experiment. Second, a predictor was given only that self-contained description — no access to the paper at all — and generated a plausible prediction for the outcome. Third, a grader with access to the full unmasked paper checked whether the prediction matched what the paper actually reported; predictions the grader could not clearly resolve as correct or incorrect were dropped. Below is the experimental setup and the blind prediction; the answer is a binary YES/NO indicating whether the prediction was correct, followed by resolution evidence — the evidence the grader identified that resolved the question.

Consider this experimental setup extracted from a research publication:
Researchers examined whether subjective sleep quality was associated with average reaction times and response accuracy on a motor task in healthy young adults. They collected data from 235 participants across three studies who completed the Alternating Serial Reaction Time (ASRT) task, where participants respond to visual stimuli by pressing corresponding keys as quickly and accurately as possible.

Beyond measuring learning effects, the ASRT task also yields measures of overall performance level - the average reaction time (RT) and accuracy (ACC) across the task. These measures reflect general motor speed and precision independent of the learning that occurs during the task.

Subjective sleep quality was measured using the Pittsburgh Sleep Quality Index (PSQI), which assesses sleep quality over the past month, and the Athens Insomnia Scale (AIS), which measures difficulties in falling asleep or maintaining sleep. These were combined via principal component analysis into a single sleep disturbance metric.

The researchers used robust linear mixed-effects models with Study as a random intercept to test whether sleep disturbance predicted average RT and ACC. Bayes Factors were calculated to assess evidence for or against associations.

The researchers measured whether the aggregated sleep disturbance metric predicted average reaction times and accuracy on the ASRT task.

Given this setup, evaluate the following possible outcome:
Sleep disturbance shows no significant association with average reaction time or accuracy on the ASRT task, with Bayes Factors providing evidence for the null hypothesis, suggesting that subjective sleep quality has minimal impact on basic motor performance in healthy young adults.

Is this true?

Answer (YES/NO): YES